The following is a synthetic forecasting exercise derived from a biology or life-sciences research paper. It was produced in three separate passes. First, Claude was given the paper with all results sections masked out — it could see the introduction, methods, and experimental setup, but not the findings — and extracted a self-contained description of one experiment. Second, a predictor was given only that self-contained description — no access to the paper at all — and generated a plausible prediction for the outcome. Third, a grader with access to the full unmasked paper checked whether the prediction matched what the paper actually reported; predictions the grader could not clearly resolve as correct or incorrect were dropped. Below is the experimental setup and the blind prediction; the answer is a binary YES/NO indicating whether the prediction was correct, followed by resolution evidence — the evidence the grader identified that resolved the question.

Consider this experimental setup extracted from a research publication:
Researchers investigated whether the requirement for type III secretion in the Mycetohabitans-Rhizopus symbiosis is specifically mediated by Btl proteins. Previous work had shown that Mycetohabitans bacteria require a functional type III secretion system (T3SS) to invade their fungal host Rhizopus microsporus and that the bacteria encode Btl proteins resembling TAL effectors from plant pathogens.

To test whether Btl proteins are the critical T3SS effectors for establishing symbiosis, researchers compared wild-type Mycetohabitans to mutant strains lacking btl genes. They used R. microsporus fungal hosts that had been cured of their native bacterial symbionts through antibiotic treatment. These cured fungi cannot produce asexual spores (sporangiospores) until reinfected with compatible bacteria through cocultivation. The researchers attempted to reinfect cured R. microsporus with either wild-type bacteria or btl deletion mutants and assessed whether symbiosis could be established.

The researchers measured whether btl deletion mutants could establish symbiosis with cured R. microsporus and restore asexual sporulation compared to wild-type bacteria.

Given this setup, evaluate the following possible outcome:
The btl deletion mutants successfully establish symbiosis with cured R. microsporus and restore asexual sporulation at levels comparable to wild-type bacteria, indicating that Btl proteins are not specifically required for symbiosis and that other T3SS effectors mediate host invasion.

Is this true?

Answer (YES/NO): YES